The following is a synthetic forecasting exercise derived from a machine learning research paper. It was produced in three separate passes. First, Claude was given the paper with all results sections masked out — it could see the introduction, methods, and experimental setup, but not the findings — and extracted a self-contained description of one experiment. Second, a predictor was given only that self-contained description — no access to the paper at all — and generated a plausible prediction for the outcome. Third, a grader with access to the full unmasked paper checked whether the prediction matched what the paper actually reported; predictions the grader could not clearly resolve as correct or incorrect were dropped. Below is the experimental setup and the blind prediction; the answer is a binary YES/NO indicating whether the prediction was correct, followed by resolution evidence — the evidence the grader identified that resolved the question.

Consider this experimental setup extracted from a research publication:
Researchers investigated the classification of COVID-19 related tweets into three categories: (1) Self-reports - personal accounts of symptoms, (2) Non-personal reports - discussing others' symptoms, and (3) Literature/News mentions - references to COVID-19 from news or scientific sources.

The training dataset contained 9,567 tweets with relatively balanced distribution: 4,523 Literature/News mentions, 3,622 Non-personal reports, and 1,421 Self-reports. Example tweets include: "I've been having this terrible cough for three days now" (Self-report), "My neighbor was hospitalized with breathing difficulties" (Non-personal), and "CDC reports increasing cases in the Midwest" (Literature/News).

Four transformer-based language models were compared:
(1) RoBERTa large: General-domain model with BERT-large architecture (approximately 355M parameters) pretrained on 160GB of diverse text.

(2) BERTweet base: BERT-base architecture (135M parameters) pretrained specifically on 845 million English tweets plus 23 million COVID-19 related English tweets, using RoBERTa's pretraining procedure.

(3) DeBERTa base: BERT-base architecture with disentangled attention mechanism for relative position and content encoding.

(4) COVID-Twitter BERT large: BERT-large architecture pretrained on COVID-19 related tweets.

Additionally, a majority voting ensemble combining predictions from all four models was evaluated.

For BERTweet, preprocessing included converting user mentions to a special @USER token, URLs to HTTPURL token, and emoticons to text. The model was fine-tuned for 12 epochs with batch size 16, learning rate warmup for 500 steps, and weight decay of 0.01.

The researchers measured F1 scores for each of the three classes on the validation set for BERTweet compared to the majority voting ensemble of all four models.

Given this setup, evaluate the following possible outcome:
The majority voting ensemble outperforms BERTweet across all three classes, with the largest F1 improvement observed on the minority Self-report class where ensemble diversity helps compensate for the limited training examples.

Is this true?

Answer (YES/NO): NO